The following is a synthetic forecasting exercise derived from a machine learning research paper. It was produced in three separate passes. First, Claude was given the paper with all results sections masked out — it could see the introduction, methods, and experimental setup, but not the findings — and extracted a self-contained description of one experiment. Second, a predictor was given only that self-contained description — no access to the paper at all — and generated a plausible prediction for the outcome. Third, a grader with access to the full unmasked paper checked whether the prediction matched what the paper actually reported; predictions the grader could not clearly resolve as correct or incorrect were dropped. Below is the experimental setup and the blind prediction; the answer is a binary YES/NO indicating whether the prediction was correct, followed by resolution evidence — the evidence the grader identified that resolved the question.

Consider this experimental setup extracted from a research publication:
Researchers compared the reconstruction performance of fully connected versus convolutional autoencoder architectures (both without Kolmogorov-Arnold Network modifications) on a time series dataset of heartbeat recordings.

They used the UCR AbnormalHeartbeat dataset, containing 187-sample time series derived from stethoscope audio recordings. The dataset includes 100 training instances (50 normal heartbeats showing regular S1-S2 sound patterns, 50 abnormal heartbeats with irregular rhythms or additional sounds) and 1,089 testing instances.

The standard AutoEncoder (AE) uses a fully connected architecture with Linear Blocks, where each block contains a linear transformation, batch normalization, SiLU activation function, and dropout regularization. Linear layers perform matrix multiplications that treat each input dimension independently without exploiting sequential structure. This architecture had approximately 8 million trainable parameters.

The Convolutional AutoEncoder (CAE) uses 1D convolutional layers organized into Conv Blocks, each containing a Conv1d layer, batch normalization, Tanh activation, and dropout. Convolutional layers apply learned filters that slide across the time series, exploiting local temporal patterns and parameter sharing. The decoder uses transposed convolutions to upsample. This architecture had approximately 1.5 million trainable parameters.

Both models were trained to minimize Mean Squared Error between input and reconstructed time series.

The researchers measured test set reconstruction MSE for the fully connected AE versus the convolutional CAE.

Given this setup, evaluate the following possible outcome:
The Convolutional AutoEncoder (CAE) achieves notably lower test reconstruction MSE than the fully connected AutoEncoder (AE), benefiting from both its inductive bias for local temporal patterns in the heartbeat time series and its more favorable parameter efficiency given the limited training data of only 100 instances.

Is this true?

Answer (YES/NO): NO